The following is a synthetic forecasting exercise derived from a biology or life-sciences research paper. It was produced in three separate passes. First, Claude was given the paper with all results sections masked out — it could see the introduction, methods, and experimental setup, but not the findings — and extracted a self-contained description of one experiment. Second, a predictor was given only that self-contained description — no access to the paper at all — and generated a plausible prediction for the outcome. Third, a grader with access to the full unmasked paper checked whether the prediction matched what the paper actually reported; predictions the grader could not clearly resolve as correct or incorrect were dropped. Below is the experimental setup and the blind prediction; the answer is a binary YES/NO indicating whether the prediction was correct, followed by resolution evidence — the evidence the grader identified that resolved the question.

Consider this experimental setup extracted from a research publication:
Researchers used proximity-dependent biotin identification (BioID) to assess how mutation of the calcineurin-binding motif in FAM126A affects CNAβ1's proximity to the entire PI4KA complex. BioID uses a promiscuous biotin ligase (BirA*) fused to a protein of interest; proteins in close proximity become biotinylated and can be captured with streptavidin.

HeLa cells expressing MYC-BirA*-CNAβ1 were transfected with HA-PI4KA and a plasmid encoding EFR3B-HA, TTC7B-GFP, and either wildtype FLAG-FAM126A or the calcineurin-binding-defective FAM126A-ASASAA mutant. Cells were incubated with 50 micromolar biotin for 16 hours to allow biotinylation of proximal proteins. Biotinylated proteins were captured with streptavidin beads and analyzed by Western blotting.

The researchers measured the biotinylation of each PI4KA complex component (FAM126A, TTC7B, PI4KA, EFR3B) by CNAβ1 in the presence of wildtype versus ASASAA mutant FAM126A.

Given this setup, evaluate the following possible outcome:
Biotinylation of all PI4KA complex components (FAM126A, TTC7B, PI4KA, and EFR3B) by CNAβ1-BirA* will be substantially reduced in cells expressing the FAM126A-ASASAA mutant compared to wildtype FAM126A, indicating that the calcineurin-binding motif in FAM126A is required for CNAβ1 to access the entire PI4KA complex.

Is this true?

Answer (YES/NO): YES